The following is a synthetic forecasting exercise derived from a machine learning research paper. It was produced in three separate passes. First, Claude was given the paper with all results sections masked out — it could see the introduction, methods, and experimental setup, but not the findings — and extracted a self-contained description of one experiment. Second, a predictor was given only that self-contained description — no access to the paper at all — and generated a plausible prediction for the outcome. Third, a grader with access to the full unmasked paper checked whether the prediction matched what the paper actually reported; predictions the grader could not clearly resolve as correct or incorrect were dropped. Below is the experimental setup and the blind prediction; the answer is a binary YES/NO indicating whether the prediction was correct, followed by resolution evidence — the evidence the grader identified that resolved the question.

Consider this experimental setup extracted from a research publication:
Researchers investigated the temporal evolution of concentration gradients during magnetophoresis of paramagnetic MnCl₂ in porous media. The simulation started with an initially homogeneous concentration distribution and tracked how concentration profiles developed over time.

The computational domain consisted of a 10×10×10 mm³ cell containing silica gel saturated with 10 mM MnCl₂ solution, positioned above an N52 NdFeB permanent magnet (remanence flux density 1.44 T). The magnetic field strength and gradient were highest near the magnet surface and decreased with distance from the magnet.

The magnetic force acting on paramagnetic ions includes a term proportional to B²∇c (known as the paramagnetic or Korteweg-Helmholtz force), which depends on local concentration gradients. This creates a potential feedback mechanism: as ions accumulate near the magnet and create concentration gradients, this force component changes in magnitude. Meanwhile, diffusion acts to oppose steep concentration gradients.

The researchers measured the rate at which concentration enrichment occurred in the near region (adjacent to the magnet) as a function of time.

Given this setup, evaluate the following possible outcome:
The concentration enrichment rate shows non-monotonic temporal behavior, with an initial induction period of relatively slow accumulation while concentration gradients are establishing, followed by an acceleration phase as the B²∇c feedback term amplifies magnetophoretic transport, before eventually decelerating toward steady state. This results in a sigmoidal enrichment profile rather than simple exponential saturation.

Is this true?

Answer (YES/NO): NO